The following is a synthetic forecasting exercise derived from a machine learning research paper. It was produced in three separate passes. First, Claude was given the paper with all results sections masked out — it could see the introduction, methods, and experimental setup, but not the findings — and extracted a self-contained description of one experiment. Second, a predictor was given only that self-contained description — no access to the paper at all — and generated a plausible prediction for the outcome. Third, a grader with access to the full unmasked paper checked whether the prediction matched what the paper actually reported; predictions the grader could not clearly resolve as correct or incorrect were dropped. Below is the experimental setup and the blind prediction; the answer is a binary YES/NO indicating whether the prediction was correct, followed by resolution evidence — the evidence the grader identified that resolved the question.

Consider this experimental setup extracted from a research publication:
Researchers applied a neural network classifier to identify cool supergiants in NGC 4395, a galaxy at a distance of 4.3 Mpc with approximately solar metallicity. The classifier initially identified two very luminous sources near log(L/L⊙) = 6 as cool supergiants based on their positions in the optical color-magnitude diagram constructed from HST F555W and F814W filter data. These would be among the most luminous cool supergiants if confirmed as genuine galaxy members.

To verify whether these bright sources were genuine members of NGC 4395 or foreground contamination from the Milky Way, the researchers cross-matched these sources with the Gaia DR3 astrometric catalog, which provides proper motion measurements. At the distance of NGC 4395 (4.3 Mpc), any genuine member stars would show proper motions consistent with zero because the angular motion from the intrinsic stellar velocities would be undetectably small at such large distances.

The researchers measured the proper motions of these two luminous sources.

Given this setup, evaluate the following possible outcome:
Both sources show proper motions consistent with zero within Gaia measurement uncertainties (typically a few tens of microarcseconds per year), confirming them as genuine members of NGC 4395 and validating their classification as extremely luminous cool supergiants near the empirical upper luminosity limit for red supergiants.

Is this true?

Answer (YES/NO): NO